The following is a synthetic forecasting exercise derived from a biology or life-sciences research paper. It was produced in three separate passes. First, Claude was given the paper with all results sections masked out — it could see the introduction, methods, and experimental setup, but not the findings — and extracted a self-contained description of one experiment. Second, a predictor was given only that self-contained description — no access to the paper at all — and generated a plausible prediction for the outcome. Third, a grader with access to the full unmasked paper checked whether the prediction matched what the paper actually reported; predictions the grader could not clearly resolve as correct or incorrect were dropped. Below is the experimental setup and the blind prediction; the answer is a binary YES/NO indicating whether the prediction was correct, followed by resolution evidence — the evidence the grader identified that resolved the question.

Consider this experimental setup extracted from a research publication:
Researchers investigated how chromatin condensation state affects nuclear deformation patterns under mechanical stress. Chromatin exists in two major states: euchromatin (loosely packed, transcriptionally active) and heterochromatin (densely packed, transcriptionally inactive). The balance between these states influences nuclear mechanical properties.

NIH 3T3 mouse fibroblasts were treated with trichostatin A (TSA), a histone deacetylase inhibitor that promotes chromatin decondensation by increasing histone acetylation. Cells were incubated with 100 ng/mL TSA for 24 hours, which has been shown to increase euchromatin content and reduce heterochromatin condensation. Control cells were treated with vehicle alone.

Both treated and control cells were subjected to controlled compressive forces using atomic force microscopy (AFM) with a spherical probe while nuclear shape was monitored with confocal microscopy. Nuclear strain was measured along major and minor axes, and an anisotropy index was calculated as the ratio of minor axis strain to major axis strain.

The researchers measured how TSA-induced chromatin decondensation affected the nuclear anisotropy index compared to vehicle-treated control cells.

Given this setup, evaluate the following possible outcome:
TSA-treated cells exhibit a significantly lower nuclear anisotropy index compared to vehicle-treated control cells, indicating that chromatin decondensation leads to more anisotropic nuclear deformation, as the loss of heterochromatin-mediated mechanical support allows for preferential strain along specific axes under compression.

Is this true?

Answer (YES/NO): NO